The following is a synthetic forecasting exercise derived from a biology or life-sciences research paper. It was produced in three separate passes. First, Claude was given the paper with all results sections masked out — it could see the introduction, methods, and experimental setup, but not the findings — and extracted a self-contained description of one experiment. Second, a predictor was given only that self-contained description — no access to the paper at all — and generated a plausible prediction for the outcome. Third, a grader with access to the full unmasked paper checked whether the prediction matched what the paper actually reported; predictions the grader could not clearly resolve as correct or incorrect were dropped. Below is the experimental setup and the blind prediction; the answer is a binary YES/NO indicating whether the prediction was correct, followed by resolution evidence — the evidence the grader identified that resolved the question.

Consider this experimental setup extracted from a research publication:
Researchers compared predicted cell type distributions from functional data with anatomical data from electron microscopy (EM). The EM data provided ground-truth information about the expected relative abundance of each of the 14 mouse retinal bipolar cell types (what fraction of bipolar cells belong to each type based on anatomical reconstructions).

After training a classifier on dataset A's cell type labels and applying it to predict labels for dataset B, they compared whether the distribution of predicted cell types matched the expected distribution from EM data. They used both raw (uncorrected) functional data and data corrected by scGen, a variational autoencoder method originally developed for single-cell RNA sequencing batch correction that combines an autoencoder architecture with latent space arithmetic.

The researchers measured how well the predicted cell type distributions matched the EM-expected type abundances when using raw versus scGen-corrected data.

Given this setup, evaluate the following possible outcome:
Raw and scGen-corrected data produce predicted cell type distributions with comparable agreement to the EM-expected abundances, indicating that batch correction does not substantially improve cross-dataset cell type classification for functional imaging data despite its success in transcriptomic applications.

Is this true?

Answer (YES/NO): YES